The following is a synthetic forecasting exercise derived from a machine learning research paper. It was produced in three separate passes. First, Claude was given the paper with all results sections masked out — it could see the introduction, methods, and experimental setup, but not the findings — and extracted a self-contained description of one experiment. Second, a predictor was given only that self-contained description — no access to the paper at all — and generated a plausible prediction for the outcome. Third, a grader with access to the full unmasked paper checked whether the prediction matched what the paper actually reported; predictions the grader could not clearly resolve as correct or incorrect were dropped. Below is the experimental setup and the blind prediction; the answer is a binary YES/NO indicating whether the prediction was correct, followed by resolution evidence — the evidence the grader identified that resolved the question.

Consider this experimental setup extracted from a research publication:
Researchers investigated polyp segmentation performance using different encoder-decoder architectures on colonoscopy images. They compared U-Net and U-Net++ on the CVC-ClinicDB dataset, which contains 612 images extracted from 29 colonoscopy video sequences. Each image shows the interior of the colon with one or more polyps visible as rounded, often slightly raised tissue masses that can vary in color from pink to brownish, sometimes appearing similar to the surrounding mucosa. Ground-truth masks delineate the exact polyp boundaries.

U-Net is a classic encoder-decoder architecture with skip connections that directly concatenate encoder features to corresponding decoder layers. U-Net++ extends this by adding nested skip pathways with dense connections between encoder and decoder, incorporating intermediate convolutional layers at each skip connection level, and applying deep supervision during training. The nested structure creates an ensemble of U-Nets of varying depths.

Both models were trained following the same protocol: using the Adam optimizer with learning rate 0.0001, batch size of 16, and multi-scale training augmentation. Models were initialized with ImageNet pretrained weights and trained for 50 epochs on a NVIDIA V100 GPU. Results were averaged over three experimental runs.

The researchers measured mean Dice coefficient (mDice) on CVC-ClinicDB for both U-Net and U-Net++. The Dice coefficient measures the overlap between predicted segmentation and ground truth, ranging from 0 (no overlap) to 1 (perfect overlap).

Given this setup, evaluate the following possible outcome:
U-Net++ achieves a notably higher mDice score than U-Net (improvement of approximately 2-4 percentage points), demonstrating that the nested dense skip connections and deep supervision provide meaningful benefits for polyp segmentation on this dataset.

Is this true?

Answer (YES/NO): NO